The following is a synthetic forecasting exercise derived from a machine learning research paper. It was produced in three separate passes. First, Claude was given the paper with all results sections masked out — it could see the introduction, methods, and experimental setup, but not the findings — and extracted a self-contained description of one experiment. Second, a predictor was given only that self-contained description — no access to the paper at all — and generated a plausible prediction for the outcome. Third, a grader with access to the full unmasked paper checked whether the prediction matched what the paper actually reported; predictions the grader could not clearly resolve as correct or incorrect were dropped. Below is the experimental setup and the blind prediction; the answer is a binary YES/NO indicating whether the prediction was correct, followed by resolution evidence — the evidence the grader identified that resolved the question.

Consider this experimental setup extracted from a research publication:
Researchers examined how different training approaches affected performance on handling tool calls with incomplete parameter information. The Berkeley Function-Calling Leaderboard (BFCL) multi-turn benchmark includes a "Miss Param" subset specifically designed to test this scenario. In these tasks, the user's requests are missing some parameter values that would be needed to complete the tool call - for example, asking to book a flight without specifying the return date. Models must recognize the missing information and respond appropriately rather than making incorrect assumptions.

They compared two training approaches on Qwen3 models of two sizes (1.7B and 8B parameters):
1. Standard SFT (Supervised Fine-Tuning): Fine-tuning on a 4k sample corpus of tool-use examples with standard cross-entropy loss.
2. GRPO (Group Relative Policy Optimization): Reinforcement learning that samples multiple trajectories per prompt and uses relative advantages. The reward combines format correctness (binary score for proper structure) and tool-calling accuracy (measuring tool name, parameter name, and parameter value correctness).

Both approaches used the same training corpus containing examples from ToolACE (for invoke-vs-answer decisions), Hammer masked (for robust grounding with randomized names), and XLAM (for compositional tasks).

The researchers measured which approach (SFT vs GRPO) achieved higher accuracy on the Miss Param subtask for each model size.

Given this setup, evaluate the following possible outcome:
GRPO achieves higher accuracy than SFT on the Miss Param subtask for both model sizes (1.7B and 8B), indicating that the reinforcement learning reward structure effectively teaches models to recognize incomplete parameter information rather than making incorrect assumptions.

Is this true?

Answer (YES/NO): NO